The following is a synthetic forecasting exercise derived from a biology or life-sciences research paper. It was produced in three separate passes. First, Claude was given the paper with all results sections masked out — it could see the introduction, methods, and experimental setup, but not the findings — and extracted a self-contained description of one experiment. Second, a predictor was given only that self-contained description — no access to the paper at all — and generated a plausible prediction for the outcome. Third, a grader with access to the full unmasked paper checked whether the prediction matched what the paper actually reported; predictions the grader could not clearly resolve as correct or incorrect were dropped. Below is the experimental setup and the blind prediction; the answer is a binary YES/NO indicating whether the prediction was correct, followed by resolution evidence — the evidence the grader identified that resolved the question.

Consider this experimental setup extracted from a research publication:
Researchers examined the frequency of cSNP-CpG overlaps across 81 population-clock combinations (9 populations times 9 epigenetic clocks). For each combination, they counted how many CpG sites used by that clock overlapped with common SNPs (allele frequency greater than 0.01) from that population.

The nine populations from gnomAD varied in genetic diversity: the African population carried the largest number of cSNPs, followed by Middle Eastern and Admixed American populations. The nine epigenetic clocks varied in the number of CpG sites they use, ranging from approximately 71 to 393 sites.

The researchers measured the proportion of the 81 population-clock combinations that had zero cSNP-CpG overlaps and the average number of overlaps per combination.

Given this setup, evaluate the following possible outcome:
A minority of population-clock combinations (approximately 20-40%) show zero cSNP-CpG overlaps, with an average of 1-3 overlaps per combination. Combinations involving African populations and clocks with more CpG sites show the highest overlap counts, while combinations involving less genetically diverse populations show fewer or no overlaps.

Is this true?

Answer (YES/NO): NO